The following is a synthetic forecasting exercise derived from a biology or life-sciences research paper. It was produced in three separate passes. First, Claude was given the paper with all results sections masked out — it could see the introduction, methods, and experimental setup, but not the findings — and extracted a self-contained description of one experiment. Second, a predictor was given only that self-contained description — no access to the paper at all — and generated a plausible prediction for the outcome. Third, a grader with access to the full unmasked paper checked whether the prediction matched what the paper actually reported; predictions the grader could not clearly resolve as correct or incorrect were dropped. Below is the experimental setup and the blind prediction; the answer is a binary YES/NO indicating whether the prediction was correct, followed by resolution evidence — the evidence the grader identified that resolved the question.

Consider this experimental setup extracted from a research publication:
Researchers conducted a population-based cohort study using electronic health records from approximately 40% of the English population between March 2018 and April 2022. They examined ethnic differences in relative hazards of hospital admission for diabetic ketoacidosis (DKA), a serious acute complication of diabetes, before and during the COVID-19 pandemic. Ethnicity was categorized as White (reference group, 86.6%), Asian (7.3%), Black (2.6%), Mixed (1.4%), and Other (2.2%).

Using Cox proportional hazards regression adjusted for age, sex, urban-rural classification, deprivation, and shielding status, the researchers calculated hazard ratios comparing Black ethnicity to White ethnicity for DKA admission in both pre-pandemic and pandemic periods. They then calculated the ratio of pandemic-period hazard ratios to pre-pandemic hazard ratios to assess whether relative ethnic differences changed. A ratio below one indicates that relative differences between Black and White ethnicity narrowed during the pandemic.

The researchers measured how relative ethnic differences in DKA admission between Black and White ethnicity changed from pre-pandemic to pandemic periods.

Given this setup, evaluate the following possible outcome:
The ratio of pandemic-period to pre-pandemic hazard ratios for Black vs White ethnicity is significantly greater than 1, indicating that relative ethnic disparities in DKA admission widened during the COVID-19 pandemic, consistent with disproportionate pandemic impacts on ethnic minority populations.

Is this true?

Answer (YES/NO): NO